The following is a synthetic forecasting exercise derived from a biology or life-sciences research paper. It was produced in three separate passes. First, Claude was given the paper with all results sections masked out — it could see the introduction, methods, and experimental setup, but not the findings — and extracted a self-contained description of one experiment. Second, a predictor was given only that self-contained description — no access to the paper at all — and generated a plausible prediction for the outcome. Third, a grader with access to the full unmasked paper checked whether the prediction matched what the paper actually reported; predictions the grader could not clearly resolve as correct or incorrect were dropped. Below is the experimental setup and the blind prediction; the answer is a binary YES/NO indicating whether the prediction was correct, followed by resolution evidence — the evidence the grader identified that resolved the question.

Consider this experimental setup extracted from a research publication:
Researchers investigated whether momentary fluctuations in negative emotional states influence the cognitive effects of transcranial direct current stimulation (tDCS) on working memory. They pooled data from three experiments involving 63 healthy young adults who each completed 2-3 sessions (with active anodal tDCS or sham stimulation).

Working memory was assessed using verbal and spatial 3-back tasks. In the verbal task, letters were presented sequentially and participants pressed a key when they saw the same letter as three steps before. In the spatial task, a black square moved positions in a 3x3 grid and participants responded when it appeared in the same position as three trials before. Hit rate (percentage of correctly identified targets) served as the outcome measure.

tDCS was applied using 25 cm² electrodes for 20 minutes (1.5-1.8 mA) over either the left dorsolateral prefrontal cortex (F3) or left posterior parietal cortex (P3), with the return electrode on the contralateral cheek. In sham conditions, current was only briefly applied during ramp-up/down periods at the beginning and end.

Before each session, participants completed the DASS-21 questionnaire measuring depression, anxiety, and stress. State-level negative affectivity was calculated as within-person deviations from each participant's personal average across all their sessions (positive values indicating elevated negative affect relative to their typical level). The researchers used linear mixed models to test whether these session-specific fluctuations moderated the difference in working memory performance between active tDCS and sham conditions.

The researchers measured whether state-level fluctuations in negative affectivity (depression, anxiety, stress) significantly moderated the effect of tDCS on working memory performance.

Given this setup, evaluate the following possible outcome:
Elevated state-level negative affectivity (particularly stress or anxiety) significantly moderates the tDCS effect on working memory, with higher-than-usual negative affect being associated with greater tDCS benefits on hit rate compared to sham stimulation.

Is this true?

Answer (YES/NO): NO